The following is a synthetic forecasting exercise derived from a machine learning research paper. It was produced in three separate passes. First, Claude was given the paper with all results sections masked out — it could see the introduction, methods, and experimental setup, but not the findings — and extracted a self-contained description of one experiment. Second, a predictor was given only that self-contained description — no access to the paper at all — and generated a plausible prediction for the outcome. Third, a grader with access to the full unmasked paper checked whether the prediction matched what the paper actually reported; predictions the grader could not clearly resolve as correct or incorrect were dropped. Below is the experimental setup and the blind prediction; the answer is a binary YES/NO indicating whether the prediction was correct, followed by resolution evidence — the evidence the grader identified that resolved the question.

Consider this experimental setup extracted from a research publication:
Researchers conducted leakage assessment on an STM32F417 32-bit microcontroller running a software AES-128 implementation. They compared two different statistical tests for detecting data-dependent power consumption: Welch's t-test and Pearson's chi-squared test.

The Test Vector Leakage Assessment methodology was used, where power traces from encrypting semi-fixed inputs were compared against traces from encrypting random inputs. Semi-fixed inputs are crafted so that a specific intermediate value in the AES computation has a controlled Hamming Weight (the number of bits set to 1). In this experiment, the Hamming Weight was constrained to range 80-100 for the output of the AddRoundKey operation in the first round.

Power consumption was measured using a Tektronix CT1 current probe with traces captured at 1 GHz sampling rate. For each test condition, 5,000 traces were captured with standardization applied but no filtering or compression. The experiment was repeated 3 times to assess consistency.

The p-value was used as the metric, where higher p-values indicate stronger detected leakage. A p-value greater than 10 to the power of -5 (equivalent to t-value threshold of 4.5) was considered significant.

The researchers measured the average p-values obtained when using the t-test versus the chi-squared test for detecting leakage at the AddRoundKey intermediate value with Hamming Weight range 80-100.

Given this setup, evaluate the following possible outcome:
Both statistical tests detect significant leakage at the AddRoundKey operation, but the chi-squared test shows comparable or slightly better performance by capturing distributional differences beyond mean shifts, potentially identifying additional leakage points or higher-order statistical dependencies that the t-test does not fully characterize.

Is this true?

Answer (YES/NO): NO